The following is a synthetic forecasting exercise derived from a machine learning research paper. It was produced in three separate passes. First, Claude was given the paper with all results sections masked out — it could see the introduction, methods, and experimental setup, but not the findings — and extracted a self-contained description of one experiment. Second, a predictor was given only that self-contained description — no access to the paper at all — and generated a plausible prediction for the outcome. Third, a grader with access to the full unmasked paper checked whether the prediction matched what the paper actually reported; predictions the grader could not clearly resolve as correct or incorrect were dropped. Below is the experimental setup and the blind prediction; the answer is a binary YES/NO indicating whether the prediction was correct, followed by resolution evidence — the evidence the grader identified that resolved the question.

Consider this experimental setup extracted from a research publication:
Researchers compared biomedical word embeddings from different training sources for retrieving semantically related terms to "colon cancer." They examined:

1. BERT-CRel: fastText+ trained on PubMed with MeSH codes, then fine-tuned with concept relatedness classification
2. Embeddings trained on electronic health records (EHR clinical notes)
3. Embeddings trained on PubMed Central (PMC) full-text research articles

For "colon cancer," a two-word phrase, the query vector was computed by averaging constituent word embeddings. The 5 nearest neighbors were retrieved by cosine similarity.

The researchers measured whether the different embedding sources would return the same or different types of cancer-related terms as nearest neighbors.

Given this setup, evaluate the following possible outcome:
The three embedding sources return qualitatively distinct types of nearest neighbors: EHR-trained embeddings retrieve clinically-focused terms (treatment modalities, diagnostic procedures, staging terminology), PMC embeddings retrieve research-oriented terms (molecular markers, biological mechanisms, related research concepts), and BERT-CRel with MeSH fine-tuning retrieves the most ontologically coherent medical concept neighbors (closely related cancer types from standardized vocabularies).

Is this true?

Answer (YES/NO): NO